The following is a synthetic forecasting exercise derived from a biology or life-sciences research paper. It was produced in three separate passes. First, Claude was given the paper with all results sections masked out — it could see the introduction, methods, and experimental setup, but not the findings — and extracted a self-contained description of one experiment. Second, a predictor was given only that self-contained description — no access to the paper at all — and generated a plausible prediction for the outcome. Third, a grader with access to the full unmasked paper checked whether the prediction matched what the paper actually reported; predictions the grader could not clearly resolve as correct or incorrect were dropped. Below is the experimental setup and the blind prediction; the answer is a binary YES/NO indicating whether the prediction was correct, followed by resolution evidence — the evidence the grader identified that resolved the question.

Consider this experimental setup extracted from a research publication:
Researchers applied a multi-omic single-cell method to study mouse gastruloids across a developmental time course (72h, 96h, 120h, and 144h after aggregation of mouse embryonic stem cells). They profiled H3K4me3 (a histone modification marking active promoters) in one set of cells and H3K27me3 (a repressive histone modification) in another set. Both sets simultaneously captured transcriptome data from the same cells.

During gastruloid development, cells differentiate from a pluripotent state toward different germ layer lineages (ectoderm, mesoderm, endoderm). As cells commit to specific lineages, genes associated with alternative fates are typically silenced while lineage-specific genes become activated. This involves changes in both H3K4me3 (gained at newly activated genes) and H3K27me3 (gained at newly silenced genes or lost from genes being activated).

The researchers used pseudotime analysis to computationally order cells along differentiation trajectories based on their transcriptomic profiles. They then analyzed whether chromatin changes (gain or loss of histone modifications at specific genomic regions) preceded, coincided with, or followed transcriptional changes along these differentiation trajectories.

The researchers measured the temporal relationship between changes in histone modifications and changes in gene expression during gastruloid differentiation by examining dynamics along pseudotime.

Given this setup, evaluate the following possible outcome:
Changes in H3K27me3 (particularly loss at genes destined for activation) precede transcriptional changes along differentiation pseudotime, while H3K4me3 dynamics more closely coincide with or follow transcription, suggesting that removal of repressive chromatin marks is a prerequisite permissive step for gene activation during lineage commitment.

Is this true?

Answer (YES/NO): NO